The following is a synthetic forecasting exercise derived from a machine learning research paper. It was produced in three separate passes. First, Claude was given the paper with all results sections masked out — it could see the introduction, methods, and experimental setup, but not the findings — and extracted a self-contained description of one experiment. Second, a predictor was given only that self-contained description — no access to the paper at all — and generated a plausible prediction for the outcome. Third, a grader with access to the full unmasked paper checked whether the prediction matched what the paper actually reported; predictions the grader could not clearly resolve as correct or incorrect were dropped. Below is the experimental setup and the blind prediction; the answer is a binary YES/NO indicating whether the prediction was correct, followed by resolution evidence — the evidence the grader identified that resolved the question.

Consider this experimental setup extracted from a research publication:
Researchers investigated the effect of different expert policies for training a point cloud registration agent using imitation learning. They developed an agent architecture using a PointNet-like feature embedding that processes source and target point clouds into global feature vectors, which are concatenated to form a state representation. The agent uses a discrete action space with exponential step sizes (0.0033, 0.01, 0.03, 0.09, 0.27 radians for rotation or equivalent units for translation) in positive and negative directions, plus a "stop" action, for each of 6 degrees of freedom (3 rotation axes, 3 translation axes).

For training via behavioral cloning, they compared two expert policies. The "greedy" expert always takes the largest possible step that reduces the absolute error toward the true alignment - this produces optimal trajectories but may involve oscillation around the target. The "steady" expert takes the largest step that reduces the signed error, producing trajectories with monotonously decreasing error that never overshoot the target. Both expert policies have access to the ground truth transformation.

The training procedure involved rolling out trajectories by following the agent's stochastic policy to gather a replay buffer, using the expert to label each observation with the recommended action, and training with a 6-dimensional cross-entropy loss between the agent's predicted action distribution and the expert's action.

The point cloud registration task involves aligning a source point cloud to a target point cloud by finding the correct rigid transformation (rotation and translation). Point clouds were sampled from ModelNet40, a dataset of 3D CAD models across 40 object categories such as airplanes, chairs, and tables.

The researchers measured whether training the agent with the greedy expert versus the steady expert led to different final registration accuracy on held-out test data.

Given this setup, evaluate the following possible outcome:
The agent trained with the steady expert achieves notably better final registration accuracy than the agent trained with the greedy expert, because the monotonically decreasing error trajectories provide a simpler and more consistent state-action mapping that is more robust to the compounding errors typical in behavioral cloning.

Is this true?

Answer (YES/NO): NO